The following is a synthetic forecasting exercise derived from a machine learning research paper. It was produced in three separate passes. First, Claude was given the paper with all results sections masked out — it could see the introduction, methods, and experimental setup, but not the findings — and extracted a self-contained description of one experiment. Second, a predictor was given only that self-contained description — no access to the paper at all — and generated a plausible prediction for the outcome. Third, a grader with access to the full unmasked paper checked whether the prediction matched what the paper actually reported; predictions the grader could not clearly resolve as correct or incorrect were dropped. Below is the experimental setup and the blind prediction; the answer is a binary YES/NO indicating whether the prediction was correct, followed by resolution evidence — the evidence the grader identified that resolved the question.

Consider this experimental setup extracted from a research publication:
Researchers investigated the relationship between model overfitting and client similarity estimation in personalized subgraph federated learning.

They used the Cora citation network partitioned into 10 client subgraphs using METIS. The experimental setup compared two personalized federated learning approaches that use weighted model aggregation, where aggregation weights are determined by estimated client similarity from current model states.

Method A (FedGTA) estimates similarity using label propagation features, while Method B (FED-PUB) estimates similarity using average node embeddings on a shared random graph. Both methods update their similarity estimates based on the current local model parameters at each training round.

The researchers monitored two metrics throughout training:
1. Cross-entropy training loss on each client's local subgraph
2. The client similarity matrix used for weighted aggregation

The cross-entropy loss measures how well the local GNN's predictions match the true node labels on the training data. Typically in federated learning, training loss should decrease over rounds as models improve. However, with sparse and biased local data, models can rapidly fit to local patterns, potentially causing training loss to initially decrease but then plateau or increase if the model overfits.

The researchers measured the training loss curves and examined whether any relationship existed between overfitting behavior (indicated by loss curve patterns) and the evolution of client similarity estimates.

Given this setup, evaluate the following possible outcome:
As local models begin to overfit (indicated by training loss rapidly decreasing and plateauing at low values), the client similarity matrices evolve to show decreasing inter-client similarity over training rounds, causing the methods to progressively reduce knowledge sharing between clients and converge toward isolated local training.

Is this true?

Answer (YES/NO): NO